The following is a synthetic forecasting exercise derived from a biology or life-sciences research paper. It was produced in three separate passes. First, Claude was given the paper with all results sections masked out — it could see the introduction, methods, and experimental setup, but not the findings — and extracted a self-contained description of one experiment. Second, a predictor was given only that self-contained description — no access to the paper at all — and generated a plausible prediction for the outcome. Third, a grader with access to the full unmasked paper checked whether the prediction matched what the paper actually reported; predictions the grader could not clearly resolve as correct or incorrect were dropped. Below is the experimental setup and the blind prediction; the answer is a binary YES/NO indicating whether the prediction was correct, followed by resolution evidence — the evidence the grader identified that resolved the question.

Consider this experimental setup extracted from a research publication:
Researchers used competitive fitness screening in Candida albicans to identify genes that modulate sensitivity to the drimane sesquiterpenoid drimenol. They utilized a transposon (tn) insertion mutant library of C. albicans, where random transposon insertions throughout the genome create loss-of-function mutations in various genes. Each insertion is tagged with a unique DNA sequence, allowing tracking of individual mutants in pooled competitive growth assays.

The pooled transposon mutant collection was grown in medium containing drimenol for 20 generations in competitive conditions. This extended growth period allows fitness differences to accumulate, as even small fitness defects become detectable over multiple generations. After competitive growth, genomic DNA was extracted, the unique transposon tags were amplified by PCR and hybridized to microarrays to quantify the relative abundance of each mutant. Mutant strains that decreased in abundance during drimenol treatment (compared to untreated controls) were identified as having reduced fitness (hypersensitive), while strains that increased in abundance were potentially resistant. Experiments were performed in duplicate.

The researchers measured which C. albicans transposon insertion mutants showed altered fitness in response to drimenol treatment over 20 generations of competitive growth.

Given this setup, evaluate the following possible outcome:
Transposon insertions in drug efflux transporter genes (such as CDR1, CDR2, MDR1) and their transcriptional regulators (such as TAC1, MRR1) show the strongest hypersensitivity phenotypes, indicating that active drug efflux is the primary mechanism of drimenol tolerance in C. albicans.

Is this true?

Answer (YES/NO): NO